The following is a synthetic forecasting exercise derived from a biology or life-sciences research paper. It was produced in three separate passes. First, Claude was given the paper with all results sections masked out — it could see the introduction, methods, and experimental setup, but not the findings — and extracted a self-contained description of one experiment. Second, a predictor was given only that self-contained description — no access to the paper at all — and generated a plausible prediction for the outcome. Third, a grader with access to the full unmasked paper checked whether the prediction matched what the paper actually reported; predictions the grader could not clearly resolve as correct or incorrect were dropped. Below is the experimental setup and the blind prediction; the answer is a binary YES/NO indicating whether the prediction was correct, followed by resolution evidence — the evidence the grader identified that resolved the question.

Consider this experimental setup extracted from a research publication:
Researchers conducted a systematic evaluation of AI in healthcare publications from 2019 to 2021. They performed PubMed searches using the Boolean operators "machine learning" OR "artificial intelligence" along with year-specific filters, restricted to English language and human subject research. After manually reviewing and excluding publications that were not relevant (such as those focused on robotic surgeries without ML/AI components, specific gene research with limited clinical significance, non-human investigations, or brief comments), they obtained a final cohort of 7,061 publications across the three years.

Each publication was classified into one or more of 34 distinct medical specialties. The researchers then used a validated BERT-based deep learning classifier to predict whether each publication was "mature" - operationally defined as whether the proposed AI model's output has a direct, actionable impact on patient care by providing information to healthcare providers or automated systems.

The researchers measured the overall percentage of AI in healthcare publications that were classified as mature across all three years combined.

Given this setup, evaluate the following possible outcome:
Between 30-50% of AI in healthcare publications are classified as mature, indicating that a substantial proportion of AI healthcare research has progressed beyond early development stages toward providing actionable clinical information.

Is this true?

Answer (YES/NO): NO